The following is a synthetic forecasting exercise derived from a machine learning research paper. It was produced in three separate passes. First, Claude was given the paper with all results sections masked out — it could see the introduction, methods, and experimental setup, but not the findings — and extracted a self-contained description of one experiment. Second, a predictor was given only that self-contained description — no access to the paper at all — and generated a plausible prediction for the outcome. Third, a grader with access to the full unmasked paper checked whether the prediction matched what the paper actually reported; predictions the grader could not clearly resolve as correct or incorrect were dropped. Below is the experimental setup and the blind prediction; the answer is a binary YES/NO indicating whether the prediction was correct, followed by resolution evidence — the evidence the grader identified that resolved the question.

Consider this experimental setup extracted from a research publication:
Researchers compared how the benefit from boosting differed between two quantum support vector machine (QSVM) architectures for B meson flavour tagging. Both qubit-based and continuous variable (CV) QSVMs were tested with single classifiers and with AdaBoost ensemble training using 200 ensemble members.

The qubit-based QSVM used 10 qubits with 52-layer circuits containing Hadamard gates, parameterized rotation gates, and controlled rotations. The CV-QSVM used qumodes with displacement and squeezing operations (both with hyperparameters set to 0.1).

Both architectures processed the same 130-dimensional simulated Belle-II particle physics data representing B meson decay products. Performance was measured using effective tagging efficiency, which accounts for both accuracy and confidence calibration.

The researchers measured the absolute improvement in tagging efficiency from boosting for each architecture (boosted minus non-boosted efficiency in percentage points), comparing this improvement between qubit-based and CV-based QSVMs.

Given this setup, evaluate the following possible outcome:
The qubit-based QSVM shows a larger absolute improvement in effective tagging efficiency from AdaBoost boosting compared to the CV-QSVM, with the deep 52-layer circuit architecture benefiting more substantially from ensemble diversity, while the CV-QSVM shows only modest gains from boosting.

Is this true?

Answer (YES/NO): NO